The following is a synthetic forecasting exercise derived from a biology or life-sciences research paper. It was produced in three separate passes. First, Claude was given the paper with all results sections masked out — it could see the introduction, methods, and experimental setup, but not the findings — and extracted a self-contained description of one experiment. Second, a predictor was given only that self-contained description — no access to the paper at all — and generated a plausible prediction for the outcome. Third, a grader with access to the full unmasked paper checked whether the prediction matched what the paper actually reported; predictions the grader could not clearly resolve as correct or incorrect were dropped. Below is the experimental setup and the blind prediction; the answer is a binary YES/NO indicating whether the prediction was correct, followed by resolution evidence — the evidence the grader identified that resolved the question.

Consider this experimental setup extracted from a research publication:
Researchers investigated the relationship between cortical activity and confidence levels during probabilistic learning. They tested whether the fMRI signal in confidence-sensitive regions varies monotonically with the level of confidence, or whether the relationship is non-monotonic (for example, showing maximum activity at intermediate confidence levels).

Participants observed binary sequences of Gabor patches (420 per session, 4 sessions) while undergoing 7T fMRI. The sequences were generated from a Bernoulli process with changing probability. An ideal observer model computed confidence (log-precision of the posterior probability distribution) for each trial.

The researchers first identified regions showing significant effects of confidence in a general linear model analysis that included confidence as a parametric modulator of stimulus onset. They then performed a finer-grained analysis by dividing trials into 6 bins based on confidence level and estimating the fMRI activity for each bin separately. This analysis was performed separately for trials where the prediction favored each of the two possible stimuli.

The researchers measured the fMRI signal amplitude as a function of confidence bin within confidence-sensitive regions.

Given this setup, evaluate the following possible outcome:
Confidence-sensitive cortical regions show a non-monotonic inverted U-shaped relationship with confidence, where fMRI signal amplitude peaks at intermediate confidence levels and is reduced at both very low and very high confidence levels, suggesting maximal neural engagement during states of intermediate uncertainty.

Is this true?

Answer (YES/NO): NO